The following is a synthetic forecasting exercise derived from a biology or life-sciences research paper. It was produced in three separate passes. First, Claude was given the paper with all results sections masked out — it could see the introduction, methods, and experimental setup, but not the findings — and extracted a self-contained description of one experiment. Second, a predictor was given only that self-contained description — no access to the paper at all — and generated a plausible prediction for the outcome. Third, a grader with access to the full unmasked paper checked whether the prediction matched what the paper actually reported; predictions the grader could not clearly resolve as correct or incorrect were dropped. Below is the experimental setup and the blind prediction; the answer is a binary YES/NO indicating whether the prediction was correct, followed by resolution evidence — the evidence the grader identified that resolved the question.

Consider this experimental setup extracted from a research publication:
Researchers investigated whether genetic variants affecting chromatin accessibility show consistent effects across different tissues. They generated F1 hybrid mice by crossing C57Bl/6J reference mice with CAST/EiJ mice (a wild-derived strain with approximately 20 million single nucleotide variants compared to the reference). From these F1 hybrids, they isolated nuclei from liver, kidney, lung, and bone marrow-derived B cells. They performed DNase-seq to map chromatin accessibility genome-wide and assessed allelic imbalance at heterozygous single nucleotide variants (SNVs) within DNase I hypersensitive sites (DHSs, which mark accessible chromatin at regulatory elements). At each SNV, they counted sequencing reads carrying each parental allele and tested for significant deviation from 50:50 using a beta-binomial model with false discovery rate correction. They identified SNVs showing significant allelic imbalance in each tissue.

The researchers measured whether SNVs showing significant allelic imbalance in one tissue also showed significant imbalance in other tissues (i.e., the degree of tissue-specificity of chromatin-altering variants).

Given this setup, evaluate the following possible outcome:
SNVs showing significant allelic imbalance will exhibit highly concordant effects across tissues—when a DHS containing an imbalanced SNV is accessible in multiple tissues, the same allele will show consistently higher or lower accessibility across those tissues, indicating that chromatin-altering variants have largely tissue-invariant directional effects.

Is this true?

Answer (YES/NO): NO